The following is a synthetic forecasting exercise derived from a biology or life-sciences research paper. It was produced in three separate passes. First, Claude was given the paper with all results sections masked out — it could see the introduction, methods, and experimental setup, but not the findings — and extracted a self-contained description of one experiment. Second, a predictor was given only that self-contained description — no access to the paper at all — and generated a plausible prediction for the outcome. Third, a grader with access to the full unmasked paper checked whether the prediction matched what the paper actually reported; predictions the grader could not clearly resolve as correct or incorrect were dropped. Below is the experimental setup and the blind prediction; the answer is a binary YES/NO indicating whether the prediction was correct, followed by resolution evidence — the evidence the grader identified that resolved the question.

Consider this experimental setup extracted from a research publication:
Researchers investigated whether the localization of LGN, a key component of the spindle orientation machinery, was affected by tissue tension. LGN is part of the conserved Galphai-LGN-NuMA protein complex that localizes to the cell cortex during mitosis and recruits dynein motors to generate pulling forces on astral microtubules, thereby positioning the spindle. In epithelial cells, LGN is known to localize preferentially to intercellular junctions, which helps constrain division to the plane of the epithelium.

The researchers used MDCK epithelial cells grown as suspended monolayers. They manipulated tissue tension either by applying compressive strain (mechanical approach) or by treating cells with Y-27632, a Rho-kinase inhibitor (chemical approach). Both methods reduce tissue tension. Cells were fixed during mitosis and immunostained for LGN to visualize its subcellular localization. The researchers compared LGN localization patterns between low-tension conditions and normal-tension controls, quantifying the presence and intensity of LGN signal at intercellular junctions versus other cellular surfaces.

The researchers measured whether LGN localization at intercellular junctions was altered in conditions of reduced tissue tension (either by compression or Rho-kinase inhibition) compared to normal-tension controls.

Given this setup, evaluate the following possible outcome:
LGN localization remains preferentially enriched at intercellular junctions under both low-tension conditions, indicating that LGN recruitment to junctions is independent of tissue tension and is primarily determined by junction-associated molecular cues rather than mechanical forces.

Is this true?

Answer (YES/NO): YES